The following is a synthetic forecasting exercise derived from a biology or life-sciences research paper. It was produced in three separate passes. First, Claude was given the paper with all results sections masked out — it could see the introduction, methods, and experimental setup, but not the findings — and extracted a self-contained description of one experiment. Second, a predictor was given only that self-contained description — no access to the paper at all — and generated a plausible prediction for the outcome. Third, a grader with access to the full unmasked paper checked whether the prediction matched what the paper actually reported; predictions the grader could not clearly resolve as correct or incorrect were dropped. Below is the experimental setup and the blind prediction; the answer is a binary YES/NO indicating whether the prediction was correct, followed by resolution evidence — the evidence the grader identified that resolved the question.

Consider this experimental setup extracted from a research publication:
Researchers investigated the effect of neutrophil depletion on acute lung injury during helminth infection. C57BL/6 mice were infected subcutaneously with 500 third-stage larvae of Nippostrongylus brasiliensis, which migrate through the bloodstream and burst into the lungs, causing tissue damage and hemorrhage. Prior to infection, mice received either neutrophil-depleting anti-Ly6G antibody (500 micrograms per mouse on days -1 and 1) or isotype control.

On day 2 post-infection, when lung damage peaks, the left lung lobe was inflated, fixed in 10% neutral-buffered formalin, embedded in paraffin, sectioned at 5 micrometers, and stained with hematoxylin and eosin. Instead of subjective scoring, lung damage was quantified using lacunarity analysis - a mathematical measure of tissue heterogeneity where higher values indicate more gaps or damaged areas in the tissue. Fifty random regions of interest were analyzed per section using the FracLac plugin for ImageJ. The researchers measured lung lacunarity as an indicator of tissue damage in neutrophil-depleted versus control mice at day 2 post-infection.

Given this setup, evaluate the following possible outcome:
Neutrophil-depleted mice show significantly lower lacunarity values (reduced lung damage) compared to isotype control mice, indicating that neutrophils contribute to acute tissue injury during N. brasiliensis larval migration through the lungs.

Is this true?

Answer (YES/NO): YES